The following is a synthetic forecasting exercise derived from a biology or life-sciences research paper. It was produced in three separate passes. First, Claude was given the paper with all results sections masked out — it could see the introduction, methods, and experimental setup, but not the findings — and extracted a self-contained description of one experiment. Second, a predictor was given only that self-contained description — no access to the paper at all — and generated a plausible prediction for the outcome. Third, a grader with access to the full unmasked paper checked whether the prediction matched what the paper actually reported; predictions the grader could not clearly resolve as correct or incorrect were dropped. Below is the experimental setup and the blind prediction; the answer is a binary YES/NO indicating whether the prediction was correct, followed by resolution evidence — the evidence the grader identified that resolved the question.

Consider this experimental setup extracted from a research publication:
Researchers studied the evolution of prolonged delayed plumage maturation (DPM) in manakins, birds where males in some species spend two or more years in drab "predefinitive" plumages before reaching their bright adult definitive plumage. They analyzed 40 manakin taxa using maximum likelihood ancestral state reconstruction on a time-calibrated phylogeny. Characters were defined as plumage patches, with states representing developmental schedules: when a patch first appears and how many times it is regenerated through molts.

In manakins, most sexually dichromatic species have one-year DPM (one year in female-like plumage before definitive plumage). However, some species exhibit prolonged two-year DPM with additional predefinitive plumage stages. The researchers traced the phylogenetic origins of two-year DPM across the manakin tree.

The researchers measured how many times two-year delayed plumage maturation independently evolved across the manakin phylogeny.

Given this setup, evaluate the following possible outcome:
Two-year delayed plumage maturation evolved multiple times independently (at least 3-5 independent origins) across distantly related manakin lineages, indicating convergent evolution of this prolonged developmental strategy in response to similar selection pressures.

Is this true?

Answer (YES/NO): YES